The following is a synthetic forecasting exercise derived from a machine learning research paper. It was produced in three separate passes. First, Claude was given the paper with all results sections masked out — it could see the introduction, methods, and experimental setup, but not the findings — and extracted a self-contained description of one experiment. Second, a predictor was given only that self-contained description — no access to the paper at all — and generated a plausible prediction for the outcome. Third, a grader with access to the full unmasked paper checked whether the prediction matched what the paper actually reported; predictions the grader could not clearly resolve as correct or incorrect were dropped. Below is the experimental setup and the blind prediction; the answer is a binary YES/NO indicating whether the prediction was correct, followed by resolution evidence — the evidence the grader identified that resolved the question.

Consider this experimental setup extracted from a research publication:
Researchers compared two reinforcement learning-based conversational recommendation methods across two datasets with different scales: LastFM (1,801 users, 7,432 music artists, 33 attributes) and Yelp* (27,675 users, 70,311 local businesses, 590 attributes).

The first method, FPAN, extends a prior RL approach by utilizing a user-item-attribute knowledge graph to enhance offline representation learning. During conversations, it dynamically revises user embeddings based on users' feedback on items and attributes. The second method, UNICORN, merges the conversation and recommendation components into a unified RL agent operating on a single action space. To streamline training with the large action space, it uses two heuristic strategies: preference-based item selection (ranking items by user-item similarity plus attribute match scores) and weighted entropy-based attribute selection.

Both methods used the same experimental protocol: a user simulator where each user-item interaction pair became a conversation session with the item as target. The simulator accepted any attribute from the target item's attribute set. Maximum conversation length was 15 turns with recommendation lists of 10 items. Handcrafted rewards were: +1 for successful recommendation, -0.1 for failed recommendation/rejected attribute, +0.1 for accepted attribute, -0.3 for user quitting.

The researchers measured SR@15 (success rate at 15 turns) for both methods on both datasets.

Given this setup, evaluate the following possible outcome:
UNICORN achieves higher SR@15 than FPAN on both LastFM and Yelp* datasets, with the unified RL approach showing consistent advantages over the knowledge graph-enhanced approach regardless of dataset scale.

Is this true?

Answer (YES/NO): NO